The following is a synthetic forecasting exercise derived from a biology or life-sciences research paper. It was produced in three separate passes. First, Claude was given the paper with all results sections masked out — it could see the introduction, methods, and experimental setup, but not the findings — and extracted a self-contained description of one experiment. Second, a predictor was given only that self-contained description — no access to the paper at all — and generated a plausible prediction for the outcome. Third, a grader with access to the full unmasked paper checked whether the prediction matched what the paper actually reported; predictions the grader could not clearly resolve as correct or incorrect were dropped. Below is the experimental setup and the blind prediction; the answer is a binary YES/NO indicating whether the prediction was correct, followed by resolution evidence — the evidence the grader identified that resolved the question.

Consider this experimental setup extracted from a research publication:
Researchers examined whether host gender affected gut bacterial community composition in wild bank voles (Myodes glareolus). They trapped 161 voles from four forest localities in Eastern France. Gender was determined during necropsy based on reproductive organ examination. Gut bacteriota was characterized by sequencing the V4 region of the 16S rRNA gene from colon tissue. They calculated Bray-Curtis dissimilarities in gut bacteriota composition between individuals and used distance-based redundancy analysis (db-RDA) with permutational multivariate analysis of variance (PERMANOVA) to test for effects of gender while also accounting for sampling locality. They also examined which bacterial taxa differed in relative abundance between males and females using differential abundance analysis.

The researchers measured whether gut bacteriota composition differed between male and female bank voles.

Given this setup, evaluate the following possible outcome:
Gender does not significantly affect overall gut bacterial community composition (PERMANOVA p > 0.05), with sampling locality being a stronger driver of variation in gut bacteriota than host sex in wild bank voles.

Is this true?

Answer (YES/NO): NO